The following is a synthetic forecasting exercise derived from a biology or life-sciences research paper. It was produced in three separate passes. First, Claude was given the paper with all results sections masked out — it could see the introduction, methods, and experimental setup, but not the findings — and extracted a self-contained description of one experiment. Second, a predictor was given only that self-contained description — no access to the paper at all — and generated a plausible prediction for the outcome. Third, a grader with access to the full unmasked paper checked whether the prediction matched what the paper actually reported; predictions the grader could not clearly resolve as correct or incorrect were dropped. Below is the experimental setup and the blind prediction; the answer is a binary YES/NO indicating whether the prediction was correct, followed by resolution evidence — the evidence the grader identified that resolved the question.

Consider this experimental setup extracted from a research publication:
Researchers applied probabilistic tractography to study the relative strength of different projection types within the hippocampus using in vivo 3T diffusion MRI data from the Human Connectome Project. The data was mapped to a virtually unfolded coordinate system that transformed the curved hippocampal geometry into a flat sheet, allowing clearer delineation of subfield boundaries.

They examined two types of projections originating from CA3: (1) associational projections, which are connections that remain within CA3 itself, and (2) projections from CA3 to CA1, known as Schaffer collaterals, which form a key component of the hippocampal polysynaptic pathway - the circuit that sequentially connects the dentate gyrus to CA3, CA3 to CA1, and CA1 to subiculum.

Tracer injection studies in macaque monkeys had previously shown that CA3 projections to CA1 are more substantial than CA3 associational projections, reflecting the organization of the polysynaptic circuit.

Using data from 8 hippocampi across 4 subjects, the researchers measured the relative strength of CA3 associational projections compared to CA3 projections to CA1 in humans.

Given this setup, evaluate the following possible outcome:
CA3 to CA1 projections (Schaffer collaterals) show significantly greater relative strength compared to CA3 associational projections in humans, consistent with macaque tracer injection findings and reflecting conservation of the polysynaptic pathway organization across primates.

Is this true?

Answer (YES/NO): YES